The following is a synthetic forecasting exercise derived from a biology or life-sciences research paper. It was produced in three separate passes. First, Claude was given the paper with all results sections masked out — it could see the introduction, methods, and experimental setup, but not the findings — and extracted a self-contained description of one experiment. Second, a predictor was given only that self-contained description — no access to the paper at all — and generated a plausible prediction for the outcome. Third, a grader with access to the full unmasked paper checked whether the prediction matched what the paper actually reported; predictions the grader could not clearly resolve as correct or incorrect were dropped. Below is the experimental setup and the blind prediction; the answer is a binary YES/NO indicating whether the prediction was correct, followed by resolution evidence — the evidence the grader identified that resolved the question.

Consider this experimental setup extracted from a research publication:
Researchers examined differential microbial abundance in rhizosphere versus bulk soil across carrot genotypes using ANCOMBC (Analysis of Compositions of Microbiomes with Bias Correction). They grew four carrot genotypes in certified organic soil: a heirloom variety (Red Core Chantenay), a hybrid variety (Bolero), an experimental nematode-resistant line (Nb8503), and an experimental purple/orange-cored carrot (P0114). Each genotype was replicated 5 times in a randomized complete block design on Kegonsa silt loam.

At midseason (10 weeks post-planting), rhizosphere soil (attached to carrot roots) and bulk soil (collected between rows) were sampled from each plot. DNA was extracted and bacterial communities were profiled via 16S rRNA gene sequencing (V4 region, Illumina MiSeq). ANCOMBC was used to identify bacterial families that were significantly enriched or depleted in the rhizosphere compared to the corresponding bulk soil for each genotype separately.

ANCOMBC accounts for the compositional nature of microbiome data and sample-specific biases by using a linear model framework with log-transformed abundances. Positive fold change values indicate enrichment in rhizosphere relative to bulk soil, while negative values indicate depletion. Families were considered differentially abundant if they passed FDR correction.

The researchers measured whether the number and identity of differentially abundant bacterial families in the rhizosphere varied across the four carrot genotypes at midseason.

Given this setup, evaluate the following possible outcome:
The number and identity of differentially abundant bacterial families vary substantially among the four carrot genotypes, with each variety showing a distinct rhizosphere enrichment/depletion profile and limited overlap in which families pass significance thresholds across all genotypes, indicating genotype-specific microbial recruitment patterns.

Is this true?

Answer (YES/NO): YES